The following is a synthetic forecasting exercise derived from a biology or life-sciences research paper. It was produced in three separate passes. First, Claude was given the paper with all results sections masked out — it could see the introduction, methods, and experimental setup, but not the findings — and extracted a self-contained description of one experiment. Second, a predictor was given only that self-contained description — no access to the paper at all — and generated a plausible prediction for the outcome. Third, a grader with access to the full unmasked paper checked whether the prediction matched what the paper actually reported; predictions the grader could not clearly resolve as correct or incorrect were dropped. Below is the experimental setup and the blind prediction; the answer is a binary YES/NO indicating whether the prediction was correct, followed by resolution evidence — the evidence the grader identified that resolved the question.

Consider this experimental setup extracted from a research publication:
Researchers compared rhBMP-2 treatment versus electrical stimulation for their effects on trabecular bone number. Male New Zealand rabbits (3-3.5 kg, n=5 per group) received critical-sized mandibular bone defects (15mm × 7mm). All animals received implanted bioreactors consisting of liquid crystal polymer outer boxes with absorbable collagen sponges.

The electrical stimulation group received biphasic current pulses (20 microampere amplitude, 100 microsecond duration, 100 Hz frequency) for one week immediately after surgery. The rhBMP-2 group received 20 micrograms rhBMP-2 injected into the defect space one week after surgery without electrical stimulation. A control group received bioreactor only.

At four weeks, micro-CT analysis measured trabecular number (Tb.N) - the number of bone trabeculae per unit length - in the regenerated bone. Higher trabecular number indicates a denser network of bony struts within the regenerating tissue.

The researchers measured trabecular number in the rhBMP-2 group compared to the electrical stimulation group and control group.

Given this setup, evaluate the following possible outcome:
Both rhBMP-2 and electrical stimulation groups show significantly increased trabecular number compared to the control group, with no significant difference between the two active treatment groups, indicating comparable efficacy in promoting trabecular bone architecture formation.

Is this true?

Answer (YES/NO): NO